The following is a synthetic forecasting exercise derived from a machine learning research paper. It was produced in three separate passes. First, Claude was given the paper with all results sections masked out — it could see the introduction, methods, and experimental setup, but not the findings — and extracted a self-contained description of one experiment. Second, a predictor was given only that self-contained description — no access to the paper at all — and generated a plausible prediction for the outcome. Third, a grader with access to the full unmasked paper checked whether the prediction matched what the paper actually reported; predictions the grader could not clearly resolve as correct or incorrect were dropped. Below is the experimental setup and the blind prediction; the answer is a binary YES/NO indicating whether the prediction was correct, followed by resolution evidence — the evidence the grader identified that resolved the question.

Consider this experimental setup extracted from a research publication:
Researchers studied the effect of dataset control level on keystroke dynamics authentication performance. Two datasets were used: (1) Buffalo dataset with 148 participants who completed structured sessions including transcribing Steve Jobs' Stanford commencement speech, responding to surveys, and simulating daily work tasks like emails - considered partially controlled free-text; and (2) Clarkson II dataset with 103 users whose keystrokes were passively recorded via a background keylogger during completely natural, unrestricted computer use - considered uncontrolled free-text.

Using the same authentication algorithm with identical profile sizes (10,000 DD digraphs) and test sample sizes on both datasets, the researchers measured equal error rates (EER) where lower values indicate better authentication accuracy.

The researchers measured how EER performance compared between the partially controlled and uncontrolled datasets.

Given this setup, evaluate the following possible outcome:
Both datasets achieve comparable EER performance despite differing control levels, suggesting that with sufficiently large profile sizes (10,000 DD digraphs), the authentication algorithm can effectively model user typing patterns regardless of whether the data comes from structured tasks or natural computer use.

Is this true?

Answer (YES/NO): NO